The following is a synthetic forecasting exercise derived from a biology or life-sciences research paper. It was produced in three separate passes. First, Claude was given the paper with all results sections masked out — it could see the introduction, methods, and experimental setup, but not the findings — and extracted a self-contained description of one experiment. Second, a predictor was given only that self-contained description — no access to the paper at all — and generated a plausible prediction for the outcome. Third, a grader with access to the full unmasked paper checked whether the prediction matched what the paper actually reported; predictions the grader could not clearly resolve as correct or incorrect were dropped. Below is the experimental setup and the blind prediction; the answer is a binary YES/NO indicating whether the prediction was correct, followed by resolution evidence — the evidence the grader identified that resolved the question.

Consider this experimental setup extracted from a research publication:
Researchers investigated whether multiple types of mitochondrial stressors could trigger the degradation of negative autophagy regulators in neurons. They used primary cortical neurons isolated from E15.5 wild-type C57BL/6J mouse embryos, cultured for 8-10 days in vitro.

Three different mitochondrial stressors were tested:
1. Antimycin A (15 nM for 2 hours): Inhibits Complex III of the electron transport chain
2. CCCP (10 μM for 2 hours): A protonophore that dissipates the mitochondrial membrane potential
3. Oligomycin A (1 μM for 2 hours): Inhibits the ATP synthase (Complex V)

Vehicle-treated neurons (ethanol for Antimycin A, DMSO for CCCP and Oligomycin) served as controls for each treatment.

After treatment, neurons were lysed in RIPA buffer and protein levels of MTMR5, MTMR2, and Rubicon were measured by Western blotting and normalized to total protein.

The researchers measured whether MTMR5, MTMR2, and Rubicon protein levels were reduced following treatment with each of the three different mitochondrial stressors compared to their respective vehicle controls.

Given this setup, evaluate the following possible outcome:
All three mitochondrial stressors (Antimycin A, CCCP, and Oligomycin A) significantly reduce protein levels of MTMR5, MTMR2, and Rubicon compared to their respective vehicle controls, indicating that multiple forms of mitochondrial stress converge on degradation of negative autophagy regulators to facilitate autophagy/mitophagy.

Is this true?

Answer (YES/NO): YES